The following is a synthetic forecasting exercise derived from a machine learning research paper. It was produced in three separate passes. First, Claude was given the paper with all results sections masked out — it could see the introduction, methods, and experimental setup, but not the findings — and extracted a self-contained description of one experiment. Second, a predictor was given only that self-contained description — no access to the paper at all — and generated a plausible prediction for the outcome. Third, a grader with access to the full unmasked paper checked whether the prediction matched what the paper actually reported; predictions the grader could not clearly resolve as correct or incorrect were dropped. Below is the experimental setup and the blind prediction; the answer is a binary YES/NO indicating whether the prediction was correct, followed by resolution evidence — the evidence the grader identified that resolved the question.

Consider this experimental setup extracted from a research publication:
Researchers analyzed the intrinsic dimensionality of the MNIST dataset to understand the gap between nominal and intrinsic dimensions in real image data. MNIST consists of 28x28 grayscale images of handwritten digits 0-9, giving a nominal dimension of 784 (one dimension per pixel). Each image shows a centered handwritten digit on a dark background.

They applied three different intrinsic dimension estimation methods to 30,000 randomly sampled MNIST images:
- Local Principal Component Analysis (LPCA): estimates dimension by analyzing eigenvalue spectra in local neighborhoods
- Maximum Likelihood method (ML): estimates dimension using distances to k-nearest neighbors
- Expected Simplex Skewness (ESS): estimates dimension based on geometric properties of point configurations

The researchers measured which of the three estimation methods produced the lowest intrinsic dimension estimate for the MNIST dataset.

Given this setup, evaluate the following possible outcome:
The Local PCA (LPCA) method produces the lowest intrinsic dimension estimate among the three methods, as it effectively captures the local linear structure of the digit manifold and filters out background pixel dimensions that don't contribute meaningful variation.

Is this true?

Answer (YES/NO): NO